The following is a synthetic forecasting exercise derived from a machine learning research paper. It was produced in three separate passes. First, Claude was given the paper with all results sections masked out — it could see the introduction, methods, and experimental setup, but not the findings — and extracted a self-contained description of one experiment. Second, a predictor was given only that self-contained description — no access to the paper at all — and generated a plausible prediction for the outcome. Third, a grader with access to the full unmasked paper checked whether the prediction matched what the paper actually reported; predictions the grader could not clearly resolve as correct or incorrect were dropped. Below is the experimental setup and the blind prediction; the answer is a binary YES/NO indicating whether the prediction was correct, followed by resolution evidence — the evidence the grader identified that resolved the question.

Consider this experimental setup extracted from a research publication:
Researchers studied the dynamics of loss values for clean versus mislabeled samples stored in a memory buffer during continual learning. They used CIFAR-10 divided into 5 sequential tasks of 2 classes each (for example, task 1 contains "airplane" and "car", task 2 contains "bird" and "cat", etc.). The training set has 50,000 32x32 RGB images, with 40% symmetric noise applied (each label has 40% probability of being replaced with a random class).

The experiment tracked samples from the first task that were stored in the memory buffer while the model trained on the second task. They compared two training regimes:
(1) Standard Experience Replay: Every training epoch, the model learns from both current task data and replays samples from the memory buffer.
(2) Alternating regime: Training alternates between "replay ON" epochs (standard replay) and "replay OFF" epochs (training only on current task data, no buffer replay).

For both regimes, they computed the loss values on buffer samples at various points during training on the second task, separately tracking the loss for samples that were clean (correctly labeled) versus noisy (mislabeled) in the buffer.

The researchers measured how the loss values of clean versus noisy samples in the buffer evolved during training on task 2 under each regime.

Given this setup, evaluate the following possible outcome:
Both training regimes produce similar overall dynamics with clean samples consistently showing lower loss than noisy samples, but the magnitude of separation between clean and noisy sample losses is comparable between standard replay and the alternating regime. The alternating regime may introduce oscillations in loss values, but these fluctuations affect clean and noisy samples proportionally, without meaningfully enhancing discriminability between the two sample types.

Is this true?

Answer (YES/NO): NO